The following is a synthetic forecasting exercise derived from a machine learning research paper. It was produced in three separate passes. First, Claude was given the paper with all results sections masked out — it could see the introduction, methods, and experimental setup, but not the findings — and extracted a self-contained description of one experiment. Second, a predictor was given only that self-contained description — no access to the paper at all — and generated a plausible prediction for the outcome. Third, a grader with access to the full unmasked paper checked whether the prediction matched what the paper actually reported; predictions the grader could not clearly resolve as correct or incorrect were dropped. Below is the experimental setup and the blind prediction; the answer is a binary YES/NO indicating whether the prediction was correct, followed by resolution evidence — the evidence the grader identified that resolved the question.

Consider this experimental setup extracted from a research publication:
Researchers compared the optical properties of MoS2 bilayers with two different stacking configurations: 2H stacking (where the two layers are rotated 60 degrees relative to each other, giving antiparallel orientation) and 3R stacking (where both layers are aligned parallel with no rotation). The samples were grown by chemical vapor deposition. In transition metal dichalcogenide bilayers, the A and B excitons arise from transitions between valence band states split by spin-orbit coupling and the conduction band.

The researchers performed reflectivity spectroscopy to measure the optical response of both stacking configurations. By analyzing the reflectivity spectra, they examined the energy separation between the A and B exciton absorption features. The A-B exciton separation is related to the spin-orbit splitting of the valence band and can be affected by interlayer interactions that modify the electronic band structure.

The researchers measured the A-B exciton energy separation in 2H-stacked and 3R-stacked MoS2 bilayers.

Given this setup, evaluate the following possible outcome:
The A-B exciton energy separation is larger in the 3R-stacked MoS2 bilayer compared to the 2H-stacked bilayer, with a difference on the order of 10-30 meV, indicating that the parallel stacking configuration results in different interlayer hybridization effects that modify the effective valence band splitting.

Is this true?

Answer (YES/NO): NO